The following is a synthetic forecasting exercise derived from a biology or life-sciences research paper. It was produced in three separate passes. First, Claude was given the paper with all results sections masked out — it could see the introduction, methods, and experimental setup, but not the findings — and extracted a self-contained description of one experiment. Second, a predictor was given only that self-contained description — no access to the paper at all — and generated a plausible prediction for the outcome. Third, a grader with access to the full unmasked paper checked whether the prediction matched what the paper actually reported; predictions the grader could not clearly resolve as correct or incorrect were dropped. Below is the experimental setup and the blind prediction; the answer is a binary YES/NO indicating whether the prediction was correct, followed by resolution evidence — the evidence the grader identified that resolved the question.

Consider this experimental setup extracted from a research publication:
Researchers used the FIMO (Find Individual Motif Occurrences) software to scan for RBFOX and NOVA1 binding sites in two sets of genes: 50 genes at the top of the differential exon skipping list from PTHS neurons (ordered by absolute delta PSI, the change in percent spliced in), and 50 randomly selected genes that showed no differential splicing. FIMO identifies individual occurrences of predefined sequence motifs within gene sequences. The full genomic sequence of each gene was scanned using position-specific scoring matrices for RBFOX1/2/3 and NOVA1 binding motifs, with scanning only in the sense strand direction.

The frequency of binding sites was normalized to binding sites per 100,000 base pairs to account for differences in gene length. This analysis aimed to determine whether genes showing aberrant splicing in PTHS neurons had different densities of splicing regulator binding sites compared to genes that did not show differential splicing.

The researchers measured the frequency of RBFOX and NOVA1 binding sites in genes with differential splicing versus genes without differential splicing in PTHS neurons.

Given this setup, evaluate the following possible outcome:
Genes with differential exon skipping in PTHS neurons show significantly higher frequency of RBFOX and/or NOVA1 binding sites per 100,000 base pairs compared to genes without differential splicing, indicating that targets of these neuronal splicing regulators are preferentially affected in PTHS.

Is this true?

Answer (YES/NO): YES